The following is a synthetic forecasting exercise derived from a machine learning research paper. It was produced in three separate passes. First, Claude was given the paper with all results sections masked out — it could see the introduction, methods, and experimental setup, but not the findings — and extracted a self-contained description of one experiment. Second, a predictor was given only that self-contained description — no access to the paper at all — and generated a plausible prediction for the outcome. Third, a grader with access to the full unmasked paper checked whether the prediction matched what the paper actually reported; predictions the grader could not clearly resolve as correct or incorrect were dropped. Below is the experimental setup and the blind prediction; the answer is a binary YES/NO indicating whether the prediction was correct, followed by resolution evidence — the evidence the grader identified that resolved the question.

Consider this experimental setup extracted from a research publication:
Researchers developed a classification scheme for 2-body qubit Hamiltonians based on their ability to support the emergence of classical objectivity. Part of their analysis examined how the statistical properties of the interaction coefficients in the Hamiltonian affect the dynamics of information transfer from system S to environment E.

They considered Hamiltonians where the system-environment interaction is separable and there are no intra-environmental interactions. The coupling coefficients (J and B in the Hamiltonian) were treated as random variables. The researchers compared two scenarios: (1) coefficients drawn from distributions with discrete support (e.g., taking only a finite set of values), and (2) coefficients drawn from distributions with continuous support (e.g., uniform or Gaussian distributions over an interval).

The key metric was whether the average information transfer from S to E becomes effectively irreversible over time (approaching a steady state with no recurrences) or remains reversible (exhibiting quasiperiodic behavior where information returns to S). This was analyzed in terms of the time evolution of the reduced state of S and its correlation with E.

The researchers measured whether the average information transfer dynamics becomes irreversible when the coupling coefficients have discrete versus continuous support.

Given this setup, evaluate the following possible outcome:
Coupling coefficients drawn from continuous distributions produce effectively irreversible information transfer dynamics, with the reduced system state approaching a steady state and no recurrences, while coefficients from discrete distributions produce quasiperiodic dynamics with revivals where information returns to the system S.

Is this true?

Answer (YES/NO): YES